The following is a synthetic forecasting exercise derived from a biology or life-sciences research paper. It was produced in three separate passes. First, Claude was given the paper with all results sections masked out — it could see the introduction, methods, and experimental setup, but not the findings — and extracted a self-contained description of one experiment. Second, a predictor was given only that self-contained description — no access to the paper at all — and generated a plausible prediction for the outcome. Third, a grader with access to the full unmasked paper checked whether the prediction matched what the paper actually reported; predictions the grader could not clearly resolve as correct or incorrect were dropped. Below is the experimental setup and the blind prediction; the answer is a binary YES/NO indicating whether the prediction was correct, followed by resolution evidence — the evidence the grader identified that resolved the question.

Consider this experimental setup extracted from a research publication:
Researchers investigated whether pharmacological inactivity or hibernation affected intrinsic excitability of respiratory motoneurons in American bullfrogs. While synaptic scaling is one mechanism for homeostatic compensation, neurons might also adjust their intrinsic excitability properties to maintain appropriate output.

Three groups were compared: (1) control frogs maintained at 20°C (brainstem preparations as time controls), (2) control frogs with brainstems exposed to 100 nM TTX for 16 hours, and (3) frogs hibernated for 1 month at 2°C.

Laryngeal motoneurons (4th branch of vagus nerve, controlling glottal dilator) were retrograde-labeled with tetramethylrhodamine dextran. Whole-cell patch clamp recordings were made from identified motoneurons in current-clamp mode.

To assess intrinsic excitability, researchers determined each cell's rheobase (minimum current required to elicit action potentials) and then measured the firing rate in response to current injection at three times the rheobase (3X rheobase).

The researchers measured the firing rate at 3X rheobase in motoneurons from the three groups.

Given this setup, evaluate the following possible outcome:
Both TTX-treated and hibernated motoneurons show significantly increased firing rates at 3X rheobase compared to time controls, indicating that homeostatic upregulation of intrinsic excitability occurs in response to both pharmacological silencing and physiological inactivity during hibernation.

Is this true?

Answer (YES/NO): NO